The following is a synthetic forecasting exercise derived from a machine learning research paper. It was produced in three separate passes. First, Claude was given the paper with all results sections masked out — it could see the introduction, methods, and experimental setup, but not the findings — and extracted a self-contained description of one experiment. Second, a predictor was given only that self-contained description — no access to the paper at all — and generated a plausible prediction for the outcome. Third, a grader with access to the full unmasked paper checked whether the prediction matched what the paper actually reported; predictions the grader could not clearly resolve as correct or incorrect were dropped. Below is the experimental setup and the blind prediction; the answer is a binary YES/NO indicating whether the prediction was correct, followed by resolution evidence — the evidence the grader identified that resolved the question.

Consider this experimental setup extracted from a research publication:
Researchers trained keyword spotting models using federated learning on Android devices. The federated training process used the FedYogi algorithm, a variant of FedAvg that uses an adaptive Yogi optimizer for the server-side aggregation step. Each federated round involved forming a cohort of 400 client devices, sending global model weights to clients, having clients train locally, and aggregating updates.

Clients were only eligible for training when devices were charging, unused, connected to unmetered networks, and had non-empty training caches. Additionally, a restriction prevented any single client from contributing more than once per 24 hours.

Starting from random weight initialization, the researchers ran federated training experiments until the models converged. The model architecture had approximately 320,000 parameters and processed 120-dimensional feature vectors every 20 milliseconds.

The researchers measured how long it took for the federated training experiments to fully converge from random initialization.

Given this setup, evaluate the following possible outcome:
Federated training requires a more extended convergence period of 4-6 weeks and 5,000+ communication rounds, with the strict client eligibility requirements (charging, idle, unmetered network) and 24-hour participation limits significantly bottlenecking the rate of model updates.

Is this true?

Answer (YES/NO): NO